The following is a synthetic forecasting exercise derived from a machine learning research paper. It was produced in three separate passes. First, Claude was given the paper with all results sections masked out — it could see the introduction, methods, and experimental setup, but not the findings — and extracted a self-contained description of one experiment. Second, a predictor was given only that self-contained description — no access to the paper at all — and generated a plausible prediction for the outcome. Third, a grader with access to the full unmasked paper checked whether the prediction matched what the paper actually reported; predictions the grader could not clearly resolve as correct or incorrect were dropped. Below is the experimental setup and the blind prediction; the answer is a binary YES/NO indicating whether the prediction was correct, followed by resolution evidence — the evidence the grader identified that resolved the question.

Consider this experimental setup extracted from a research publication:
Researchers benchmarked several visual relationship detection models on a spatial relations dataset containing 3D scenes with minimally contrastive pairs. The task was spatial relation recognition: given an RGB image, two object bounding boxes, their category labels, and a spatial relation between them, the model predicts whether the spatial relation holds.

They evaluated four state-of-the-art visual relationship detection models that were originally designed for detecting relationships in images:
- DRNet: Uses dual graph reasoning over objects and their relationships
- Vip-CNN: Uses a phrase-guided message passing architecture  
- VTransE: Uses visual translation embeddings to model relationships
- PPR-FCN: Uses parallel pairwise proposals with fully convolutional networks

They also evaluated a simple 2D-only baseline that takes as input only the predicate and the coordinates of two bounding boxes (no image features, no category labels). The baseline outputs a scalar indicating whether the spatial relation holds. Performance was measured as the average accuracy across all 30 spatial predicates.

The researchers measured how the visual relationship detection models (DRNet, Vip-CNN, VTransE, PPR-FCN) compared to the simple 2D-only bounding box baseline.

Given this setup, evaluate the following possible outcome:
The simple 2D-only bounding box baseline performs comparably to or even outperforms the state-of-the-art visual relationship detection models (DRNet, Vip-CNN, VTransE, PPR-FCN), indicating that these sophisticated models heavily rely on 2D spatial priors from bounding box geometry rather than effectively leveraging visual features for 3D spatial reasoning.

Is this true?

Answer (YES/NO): YES